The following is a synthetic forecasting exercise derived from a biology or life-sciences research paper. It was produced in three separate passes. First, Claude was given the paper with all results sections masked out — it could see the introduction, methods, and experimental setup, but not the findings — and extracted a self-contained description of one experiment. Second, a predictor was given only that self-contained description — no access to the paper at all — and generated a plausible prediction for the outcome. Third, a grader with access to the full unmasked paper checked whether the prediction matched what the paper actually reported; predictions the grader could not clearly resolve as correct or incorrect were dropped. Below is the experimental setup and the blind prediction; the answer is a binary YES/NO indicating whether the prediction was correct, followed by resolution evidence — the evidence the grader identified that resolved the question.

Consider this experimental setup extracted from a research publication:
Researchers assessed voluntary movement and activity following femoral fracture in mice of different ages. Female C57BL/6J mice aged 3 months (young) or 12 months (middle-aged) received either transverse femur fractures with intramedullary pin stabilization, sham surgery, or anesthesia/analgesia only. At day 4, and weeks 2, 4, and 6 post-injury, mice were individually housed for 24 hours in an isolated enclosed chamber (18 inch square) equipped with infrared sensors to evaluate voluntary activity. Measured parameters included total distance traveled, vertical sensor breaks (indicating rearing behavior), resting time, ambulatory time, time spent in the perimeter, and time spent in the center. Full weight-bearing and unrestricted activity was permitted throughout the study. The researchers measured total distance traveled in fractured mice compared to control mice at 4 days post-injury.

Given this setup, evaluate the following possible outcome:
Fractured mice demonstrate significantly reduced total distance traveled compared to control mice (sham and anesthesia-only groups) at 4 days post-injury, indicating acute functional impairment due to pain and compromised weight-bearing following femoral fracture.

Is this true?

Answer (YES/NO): NO